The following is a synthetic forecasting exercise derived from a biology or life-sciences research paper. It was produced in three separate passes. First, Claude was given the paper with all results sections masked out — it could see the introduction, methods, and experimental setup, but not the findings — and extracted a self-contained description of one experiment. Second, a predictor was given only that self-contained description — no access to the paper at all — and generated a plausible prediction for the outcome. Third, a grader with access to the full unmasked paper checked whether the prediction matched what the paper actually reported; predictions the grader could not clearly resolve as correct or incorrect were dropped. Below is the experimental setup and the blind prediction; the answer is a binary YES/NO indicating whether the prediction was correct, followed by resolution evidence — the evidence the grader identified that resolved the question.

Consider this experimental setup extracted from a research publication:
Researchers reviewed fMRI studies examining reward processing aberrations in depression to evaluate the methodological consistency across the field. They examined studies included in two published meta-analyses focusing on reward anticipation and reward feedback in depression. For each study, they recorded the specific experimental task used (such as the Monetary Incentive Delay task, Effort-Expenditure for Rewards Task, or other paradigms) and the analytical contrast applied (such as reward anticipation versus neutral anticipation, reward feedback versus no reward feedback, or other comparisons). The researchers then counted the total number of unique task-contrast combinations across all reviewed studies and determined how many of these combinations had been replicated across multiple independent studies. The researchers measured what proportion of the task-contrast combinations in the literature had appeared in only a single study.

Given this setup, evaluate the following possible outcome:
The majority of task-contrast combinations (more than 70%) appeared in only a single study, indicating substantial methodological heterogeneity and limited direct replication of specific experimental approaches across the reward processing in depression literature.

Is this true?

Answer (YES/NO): YES